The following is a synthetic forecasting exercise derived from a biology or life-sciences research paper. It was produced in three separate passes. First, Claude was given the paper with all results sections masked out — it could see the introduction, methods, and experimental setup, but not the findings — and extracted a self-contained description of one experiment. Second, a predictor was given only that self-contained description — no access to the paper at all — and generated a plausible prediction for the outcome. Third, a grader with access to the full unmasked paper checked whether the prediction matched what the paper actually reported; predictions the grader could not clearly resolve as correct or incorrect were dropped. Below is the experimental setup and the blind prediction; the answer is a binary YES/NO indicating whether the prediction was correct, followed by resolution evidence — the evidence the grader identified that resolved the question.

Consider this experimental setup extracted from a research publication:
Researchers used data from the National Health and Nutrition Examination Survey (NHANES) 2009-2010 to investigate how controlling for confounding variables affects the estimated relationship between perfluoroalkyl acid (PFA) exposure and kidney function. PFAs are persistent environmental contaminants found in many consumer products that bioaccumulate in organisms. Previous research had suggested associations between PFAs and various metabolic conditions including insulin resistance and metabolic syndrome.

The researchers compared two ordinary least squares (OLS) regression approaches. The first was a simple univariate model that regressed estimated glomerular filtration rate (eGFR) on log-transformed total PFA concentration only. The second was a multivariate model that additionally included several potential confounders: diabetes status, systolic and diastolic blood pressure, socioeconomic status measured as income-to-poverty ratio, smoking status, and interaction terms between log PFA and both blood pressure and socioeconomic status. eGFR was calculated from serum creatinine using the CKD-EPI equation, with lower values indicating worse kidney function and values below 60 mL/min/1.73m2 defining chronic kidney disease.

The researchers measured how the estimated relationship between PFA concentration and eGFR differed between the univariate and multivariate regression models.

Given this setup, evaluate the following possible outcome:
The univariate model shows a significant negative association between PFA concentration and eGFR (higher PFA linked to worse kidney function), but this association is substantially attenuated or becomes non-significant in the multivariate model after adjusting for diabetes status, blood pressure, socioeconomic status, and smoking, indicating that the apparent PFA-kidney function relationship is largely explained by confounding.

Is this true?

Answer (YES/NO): NO